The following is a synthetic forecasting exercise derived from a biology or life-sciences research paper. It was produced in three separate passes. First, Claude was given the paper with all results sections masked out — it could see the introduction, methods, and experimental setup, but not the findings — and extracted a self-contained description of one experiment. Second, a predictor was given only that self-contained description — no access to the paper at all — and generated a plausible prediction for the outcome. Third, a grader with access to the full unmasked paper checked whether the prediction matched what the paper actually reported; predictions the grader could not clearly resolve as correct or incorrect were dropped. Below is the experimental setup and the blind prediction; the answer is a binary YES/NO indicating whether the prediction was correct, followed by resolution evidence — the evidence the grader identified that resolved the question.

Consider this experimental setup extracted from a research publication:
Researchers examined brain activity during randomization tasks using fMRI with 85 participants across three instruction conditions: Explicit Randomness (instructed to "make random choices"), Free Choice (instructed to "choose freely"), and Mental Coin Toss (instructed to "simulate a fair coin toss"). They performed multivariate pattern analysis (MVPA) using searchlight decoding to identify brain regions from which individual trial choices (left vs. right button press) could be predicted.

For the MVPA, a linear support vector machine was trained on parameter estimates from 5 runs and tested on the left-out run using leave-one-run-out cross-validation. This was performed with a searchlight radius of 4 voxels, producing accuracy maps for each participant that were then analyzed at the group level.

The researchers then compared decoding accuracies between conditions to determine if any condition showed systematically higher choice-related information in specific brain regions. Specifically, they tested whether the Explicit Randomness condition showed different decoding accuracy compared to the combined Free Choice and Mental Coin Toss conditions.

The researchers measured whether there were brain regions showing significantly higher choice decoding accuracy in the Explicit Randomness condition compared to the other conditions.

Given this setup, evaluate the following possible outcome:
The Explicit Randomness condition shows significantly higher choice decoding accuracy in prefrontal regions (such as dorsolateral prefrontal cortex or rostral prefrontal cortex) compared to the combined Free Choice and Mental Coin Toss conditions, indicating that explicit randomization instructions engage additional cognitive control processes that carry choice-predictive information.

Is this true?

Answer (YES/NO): YES